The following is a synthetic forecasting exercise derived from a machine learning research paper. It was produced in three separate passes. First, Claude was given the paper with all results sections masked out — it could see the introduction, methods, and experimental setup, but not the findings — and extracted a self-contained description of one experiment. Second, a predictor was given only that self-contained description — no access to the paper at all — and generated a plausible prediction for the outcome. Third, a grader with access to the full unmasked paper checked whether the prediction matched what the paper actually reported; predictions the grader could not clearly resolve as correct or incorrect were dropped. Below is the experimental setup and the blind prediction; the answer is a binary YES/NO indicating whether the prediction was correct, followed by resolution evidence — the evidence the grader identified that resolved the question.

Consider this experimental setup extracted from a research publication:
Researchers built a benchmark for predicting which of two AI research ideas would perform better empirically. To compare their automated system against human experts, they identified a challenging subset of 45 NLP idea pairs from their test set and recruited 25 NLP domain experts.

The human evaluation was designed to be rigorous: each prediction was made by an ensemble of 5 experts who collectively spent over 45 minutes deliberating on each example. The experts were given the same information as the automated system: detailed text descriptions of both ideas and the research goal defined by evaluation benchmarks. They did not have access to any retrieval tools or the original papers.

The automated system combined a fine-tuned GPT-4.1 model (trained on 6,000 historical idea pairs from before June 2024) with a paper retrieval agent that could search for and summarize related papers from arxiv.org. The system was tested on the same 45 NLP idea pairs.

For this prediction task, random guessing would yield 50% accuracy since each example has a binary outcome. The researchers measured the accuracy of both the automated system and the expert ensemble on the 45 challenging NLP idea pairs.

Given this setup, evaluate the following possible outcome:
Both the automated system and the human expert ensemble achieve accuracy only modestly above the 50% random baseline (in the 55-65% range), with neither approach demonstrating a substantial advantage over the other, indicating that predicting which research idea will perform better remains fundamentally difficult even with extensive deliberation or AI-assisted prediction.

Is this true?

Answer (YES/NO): NO